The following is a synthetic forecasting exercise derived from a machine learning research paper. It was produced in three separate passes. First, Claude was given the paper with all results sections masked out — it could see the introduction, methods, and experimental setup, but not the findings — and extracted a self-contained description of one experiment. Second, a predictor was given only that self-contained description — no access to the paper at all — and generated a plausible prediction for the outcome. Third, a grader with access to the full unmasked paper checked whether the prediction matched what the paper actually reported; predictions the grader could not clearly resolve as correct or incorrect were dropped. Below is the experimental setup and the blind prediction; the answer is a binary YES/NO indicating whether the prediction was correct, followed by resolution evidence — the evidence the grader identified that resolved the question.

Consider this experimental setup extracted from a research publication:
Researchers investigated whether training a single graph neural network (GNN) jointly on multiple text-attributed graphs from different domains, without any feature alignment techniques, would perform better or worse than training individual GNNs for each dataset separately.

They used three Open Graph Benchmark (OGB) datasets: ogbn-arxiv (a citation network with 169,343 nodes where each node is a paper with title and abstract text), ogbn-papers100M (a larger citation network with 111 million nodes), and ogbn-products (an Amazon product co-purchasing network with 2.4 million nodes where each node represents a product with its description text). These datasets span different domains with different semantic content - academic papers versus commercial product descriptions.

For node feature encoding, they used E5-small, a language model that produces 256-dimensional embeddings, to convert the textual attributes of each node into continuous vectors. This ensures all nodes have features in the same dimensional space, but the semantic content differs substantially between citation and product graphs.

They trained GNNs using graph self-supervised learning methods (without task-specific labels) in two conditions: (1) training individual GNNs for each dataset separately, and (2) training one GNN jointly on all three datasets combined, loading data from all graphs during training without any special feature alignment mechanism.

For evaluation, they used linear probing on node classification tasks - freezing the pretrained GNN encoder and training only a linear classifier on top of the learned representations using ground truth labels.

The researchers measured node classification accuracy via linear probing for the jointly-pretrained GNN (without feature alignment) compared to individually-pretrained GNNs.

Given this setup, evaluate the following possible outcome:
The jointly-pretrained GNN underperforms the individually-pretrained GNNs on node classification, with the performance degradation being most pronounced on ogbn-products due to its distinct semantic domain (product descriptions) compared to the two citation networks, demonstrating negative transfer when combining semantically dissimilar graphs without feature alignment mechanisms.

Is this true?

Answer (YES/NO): NO